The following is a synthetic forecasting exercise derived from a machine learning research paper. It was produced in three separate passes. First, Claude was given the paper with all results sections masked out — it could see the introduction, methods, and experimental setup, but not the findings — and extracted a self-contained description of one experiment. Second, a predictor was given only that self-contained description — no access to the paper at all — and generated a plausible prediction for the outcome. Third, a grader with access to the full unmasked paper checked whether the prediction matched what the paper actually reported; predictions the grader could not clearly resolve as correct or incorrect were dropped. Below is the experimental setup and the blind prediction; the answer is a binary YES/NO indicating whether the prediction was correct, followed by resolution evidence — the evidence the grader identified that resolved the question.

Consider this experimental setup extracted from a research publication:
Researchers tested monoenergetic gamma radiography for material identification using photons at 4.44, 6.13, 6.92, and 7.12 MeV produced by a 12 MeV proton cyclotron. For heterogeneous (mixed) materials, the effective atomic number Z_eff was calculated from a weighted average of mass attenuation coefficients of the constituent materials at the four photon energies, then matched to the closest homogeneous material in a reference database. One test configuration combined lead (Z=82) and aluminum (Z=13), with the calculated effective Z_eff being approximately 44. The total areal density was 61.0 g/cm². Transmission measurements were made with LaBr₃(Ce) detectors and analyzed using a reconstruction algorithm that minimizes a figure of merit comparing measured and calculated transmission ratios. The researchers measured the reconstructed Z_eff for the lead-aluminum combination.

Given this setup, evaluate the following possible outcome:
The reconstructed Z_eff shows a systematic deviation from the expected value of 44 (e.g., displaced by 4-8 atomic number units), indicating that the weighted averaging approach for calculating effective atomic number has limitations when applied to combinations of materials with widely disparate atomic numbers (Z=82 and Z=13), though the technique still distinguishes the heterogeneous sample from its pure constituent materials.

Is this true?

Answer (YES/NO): NO